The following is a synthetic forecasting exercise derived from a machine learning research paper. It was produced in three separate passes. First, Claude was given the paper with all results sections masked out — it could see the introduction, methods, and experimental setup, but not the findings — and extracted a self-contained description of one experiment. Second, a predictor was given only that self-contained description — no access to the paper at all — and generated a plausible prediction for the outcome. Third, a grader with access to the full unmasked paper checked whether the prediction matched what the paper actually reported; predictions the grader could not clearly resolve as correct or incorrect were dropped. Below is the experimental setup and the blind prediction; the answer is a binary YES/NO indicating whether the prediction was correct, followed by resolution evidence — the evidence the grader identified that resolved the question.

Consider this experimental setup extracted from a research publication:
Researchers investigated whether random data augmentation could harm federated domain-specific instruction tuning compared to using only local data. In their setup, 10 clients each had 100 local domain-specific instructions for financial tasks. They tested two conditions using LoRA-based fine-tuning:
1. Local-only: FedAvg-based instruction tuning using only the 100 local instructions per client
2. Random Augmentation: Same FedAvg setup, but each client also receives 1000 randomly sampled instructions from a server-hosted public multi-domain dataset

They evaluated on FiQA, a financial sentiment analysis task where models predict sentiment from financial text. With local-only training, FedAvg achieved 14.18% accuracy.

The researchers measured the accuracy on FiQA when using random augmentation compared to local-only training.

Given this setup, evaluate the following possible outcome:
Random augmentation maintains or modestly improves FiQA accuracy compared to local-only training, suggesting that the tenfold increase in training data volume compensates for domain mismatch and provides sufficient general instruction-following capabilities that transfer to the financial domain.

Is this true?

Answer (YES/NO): NO